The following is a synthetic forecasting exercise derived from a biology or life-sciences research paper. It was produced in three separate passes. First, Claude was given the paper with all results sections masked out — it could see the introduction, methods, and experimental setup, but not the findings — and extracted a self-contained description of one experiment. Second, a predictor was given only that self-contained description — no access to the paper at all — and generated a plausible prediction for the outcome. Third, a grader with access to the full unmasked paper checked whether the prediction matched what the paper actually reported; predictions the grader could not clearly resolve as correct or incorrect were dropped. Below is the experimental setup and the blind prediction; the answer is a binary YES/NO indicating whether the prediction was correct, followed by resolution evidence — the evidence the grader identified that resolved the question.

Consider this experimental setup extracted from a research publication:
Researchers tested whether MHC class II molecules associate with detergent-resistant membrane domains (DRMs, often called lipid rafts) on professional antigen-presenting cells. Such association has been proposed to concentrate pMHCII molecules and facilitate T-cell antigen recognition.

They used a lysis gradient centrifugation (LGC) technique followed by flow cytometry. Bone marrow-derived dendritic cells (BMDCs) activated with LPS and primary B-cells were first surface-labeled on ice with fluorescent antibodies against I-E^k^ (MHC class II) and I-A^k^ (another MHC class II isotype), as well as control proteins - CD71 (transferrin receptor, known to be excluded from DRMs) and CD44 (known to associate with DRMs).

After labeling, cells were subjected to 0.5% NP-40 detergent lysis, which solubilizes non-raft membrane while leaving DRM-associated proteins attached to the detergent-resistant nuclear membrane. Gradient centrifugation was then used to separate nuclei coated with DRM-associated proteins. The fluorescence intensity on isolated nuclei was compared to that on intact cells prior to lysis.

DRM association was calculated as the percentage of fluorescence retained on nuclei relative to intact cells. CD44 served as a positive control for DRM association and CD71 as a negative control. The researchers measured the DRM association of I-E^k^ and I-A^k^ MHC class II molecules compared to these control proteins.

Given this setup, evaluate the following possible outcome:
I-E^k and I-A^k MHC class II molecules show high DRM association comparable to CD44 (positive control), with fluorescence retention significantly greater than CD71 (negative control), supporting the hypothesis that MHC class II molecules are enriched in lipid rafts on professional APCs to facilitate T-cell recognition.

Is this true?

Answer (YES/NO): NO